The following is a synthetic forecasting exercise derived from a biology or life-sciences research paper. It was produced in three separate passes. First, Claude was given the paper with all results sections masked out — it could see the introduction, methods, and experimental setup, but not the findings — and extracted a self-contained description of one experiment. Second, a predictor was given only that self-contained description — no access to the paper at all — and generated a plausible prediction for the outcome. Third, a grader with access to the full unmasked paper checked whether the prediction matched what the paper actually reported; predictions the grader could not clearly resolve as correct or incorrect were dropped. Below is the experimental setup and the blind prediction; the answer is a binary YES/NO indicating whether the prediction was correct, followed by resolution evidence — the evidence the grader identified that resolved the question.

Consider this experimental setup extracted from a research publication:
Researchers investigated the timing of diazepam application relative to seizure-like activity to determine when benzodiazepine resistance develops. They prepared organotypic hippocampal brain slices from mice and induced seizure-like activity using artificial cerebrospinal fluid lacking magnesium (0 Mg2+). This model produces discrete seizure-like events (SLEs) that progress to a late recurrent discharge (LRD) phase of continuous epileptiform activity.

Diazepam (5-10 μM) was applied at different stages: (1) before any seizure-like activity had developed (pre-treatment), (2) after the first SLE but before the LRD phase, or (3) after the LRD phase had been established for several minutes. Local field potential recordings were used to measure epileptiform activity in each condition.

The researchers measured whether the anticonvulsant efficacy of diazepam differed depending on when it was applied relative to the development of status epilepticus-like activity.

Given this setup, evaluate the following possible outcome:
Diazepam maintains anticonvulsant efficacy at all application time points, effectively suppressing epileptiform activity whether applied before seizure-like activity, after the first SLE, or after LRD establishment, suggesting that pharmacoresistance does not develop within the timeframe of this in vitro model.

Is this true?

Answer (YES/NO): NO